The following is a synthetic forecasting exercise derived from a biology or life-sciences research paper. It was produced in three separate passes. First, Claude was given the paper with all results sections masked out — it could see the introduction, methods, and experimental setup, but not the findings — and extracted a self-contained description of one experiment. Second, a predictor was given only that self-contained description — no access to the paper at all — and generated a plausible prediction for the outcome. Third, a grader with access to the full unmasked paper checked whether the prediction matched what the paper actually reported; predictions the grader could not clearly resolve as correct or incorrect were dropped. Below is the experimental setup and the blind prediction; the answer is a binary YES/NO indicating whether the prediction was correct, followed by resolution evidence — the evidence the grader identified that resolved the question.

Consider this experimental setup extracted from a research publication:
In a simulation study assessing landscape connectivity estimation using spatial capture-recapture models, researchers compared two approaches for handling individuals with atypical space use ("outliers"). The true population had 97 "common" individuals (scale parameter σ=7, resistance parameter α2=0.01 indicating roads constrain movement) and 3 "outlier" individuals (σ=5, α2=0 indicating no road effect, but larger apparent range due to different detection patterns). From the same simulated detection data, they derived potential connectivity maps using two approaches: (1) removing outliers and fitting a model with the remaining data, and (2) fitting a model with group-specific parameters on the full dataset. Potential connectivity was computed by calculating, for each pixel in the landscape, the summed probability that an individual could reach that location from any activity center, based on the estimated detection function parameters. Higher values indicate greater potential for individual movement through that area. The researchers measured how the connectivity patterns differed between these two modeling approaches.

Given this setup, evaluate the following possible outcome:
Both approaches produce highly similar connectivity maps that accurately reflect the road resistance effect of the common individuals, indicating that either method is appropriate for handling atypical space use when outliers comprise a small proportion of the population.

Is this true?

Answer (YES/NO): NO